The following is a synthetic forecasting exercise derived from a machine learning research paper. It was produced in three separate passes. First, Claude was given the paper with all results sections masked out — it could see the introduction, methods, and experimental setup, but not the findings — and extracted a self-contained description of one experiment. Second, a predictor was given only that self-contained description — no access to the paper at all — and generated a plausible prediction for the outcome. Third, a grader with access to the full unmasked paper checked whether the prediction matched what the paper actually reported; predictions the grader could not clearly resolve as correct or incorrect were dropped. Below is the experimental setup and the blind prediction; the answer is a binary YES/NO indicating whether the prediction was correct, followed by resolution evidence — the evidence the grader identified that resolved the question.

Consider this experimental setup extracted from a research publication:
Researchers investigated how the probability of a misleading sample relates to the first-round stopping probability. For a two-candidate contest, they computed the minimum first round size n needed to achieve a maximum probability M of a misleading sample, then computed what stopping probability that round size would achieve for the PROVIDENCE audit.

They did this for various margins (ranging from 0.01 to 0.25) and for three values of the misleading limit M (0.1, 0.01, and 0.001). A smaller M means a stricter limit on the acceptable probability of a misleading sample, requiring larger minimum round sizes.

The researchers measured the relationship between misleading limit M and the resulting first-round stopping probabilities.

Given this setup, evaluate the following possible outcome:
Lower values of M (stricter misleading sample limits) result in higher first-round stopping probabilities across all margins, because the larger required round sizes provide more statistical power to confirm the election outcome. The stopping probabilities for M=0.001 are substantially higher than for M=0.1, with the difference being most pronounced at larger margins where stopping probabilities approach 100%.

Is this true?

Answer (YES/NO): NO